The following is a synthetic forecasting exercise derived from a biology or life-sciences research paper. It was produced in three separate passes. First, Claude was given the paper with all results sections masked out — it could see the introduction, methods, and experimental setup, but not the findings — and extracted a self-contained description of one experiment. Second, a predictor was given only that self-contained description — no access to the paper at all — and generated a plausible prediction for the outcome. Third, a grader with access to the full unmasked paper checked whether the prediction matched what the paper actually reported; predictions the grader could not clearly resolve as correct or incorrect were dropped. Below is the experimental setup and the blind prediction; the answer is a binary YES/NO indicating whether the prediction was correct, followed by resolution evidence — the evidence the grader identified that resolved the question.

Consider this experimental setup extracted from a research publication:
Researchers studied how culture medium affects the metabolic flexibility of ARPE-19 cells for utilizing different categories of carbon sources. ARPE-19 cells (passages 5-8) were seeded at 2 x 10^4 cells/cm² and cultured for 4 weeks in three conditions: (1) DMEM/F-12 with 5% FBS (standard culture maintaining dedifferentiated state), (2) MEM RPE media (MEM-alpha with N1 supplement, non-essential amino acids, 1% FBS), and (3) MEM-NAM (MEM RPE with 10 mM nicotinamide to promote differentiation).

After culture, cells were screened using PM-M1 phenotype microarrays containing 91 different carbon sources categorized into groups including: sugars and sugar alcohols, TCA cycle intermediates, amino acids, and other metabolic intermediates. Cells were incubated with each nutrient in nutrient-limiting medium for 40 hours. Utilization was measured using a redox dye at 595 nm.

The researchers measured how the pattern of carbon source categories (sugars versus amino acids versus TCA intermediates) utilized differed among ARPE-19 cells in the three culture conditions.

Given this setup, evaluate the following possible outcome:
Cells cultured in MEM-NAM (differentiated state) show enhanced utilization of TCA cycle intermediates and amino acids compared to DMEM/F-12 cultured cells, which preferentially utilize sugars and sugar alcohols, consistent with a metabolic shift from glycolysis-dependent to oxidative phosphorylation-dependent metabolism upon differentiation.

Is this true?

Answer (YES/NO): NO